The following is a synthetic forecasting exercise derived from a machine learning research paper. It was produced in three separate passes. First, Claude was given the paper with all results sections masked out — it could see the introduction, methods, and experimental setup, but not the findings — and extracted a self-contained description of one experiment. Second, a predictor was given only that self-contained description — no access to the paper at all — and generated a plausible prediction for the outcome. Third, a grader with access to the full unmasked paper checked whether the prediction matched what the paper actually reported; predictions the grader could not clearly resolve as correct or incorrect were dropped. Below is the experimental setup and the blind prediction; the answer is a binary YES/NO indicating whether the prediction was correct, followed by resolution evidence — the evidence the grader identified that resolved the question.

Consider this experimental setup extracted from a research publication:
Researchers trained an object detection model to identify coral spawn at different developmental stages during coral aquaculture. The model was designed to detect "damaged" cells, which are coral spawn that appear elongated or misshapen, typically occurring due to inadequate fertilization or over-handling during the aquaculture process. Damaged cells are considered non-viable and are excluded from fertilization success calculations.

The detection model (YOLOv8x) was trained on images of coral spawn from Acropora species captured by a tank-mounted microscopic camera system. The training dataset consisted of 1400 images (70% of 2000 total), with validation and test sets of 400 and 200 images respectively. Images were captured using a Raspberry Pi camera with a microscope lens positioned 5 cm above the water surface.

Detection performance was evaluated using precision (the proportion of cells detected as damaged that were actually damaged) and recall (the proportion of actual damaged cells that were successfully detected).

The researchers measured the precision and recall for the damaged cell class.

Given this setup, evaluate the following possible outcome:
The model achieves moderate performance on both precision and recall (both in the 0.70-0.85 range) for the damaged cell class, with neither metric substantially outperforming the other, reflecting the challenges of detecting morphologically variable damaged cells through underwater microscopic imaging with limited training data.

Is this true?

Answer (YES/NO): NO